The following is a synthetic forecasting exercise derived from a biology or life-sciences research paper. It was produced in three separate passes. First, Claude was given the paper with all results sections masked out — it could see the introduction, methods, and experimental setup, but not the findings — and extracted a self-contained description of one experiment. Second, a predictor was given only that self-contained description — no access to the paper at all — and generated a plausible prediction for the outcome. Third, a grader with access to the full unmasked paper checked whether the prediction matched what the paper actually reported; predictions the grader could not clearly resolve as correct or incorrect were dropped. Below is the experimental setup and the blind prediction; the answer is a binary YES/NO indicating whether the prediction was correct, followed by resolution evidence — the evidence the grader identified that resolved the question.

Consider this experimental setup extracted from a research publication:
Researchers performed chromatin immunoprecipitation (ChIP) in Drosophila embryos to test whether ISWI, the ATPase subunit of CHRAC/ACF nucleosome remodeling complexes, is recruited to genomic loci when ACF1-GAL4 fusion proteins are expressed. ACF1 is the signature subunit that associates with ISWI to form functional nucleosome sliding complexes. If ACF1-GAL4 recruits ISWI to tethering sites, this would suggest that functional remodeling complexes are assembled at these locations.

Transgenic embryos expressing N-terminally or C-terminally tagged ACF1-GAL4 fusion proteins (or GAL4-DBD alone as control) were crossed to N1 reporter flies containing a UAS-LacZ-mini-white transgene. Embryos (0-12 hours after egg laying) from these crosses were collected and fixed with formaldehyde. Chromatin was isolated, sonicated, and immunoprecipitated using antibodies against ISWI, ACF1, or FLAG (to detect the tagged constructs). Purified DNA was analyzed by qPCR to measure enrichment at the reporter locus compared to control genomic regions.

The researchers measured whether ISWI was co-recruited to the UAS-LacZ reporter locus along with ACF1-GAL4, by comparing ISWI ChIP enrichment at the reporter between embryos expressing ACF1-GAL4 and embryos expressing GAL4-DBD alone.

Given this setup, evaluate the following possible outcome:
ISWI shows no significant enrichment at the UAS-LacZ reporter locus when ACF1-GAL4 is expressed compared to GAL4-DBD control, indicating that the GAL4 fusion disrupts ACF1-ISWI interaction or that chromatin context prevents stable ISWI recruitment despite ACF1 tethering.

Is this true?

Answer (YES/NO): NO